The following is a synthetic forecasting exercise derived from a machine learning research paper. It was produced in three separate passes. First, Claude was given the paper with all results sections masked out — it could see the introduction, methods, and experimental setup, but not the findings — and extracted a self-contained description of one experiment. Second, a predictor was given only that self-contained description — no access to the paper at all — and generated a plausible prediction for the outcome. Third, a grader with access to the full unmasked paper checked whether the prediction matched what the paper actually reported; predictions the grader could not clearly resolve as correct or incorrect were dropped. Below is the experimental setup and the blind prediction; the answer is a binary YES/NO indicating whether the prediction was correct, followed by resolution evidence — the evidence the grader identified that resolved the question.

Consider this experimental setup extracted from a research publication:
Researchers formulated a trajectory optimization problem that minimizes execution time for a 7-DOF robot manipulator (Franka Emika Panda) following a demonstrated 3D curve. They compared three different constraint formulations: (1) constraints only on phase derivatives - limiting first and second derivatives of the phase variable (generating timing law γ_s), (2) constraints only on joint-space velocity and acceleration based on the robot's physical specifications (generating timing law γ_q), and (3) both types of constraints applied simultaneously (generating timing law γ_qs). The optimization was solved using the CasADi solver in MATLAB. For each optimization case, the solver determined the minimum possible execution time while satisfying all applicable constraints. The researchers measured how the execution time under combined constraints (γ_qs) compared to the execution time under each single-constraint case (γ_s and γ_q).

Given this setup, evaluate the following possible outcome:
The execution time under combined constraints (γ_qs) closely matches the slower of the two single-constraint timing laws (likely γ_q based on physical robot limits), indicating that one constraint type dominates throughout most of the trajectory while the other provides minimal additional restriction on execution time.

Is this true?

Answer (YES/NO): NO